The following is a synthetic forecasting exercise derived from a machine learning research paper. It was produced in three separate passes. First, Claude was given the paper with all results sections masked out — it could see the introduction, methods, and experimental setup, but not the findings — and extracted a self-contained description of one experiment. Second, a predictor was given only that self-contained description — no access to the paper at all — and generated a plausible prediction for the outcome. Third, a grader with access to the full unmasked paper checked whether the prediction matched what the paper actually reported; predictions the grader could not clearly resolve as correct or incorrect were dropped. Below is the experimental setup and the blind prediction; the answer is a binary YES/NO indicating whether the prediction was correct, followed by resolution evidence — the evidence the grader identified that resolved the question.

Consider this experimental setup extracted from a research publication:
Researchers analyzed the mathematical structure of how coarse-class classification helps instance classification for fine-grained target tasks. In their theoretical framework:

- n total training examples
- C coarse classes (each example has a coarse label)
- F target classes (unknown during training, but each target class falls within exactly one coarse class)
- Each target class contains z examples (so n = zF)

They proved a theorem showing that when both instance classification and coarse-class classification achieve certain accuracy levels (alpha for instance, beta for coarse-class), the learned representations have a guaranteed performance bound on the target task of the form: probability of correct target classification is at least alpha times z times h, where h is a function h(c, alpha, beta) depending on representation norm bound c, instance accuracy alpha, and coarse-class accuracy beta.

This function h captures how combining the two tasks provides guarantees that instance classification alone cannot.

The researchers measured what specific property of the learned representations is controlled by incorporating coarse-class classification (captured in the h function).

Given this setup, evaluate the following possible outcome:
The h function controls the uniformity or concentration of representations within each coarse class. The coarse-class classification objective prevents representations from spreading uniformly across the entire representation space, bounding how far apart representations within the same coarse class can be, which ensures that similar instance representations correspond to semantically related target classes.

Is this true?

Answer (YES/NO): NO